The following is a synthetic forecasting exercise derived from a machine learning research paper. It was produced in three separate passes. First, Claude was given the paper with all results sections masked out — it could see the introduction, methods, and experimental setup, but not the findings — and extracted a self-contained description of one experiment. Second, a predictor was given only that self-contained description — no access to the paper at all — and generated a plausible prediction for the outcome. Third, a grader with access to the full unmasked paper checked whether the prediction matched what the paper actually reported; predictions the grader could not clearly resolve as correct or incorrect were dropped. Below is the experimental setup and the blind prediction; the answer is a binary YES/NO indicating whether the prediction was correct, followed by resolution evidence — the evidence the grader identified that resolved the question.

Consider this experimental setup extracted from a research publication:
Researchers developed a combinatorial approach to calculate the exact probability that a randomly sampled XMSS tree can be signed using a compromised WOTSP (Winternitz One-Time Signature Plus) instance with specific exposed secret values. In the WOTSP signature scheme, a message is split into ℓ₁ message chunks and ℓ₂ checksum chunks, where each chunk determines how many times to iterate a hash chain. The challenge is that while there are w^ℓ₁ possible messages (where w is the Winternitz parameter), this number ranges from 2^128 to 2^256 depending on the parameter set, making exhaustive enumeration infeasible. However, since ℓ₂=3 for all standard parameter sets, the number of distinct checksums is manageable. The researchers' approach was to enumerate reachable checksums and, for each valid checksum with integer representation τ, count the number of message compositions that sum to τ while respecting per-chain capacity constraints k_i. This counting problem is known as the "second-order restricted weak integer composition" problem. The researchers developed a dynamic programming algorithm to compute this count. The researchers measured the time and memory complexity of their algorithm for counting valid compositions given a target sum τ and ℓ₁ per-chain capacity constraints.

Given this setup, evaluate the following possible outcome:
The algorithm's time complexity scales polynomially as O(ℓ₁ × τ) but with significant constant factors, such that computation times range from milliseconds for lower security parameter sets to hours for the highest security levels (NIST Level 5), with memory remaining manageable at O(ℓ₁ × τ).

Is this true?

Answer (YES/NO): NO